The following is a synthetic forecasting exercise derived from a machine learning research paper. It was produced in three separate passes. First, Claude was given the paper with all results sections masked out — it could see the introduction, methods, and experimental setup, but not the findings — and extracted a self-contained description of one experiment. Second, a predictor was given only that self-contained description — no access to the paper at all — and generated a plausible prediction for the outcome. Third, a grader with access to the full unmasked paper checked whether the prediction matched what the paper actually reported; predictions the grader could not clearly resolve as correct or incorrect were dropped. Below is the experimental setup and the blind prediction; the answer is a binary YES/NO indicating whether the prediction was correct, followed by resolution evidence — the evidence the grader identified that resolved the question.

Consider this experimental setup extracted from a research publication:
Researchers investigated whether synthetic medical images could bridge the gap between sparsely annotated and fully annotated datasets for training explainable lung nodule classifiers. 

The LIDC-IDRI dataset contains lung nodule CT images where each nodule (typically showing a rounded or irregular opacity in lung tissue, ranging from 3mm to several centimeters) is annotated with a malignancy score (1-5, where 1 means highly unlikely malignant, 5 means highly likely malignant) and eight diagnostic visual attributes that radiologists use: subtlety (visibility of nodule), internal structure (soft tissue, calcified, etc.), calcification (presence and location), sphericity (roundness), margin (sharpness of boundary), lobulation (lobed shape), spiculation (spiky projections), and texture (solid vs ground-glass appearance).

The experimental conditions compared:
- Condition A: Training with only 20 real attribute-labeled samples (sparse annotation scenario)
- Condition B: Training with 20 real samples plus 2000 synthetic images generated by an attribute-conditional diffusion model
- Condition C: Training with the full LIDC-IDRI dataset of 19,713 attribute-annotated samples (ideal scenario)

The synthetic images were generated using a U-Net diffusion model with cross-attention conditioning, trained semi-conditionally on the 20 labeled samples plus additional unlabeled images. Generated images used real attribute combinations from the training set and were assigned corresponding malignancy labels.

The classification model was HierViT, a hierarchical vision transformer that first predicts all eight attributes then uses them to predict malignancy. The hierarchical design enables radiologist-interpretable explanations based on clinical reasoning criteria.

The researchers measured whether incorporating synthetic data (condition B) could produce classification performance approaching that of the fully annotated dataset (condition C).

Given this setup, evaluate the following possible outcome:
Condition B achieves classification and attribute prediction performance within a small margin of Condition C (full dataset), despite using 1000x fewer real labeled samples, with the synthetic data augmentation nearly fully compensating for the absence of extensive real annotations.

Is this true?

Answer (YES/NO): NO